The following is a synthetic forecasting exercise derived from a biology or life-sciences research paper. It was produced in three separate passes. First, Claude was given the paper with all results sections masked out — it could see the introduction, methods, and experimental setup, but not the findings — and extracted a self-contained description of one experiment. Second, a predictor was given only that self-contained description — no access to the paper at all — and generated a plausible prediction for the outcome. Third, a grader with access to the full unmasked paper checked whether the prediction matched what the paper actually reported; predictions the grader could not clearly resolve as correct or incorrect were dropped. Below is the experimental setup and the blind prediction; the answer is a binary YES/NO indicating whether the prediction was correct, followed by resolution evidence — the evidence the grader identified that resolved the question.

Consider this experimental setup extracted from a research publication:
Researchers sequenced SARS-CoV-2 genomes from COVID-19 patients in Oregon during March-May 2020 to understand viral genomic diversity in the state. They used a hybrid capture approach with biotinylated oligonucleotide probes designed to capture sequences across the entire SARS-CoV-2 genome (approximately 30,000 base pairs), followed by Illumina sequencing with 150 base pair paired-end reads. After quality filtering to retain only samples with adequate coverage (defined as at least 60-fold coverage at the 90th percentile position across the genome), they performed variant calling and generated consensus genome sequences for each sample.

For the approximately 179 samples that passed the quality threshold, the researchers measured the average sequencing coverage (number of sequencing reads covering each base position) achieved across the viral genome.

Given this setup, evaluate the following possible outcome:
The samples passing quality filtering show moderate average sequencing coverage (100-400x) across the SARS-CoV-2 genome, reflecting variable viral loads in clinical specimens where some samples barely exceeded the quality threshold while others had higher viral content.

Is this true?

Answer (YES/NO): NO